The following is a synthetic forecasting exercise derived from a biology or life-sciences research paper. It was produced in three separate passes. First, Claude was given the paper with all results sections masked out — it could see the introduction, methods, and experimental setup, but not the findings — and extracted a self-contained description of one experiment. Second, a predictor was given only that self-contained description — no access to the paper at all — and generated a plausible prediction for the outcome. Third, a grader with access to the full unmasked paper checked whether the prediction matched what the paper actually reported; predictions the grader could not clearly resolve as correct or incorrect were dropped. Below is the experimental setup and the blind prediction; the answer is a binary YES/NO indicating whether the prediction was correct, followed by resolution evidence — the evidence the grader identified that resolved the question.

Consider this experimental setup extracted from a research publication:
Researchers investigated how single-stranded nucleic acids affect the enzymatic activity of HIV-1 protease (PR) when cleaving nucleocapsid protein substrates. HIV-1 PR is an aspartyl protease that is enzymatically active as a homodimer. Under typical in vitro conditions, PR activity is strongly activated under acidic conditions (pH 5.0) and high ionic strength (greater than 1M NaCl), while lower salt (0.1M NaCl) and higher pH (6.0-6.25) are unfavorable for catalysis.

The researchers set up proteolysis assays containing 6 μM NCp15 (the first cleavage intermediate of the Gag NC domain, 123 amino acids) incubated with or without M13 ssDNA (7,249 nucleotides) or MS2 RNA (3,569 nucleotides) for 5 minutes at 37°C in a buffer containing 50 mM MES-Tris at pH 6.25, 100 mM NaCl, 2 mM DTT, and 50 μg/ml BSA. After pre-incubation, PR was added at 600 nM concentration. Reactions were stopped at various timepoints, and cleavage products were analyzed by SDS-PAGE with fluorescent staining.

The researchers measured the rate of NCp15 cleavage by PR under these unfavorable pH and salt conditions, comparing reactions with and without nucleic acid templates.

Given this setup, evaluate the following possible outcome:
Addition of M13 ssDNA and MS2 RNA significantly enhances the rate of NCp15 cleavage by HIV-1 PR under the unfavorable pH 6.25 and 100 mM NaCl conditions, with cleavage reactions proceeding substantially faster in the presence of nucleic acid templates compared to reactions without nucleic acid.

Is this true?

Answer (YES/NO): YES